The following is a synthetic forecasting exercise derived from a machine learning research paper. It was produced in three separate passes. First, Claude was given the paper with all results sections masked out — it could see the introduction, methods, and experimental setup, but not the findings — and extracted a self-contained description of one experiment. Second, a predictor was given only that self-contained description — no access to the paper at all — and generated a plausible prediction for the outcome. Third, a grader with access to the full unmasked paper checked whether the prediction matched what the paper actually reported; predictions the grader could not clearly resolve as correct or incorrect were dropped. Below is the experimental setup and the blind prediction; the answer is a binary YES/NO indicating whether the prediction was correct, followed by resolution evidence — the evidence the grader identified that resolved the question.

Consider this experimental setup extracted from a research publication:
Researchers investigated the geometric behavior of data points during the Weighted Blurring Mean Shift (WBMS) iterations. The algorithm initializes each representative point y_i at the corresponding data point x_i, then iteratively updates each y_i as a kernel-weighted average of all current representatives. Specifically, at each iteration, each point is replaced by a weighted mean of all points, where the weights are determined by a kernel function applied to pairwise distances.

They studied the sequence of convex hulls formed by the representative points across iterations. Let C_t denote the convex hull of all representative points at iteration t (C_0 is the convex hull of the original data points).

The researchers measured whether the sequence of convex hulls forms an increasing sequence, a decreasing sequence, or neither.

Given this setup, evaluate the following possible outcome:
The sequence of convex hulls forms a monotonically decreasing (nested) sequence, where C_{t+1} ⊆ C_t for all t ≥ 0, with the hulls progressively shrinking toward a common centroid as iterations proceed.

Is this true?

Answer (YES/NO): NO